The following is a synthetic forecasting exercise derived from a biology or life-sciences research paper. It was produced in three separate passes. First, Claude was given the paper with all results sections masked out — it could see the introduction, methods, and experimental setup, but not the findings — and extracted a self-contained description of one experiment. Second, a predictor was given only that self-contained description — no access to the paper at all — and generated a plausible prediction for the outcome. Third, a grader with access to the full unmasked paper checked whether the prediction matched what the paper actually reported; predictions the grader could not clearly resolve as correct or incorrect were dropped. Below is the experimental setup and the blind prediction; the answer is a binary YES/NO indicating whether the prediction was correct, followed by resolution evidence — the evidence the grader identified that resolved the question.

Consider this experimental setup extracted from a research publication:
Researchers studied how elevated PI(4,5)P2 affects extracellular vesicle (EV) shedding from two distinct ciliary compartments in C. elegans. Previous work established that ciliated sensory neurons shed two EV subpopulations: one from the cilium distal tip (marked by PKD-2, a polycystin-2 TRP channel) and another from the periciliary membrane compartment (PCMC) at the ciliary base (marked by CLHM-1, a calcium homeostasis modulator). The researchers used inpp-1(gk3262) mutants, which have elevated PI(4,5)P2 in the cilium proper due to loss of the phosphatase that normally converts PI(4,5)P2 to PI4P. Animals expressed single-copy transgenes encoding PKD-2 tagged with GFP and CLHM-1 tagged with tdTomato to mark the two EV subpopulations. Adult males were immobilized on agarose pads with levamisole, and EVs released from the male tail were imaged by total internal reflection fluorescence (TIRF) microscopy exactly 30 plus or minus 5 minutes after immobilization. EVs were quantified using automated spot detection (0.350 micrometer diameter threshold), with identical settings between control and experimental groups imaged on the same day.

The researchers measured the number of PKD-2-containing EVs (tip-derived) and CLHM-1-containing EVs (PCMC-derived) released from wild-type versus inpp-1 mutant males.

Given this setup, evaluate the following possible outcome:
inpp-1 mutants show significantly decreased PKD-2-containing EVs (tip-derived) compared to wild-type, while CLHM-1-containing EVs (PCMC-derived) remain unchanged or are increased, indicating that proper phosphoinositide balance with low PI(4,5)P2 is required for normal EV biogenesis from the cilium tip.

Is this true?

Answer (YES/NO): NO